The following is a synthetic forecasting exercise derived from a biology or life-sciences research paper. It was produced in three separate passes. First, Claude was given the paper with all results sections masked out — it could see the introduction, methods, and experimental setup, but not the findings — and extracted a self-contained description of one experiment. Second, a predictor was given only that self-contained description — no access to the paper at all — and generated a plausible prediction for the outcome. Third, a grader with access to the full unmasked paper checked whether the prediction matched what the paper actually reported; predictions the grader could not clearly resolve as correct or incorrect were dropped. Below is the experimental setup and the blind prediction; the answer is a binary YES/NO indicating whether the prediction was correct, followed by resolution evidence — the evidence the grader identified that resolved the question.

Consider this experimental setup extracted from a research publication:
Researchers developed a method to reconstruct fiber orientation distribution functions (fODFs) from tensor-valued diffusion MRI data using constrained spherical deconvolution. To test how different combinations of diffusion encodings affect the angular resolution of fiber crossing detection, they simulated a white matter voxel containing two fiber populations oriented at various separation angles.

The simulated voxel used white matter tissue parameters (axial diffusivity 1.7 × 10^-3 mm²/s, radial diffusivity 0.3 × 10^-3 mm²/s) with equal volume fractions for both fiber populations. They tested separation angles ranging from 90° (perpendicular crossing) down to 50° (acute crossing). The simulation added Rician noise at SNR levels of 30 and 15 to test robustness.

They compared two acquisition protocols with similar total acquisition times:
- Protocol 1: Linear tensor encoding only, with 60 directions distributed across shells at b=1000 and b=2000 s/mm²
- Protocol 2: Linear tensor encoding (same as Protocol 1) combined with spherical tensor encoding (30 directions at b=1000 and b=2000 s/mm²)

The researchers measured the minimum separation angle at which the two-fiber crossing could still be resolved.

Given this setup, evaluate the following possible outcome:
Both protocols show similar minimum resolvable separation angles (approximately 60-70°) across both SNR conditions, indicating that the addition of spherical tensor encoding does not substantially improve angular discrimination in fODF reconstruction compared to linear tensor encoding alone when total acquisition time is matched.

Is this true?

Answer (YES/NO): NO